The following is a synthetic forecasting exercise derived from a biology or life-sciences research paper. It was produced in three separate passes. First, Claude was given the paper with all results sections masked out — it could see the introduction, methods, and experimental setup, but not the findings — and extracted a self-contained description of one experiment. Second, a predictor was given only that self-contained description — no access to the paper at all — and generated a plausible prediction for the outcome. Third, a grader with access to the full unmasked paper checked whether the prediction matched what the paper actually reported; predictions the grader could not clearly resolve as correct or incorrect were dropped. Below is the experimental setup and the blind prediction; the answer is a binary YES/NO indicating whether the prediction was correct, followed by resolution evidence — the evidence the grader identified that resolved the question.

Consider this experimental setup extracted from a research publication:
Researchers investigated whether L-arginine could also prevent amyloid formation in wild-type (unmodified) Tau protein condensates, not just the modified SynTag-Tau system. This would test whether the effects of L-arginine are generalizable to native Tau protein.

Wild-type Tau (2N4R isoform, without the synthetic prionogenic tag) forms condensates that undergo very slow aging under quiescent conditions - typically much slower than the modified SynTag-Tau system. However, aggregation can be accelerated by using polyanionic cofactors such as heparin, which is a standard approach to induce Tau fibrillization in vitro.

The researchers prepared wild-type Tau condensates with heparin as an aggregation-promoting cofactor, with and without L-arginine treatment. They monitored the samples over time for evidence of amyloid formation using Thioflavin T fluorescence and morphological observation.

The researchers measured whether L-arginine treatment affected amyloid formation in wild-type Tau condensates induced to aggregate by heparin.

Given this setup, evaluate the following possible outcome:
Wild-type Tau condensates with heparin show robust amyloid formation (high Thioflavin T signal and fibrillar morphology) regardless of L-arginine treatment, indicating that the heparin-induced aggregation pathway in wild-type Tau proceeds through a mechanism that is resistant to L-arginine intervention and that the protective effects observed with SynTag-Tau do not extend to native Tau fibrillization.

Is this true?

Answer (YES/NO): NO